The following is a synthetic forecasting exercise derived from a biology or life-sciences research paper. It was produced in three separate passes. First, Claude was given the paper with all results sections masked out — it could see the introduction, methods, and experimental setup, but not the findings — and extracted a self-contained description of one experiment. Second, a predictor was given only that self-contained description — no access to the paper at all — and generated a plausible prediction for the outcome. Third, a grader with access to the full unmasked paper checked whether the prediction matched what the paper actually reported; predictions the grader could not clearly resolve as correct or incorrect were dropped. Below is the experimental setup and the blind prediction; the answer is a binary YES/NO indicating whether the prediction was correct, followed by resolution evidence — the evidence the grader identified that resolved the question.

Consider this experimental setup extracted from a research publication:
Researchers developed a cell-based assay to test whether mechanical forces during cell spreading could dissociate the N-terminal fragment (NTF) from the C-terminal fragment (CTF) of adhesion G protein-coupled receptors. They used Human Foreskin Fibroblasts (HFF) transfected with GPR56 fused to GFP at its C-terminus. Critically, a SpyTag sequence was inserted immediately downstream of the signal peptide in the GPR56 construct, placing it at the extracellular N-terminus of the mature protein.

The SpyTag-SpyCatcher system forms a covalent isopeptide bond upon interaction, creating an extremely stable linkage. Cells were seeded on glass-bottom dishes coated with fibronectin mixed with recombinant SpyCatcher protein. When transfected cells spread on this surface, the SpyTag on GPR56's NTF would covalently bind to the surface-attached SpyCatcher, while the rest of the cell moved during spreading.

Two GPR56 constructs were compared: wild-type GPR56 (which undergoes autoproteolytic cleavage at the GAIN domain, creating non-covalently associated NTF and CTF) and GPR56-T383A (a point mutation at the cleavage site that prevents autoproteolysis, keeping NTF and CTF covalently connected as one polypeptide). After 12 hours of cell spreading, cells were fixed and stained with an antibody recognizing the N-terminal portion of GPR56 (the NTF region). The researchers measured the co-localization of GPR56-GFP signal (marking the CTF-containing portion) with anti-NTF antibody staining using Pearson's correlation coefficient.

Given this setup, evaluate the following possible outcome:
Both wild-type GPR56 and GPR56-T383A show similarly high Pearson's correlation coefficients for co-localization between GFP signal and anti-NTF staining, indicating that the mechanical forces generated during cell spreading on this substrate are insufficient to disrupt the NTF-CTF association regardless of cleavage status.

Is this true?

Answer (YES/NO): NO